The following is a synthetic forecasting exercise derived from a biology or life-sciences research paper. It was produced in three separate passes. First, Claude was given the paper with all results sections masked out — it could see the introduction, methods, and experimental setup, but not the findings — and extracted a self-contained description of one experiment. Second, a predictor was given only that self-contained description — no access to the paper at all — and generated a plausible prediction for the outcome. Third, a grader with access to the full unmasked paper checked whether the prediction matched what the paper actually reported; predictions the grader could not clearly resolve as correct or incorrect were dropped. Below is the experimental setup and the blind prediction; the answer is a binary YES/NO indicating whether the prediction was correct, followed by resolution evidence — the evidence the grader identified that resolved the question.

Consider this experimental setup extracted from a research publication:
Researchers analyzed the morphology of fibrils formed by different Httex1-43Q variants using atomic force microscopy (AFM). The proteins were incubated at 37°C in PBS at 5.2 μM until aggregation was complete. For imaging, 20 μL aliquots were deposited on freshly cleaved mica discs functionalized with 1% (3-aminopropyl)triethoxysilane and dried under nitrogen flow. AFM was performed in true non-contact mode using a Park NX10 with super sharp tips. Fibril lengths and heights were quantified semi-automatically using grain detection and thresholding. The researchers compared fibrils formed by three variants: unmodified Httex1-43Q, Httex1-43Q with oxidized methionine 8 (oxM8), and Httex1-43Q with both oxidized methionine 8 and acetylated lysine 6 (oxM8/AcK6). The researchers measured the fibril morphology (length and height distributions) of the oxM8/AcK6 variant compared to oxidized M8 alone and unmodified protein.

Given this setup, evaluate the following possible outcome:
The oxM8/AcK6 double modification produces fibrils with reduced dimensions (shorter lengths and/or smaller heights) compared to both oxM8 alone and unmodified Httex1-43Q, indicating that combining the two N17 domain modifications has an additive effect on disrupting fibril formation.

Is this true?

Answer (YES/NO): YES